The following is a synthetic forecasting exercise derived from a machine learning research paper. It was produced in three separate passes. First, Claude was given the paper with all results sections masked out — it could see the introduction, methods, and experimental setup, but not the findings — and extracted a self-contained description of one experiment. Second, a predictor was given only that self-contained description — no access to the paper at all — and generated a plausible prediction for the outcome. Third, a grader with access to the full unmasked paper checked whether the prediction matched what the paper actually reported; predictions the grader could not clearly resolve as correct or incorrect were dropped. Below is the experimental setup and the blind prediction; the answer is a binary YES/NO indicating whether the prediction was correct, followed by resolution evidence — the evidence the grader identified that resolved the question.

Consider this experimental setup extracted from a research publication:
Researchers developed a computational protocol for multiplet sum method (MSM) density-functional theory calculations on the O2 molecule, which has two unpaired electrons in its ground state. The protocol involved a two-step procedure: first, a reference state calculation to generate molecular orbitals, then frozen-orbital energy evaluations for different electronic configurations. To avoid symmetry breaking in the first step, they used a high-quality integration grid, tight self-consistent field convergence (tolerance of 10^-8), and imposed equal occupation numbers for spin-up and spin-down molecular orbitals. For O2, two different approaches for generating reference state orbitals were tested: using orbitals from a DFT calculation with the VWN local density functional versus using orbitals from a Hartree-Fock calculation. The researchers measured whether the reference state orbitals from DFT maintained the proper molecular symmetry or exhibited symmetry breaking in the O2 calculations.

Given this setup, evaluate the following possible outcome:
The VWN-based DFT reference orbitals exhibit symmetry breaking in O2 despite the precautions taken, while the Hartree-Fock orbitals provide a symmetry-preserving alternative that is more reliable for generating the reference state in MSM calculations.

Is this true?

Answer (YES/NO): YES